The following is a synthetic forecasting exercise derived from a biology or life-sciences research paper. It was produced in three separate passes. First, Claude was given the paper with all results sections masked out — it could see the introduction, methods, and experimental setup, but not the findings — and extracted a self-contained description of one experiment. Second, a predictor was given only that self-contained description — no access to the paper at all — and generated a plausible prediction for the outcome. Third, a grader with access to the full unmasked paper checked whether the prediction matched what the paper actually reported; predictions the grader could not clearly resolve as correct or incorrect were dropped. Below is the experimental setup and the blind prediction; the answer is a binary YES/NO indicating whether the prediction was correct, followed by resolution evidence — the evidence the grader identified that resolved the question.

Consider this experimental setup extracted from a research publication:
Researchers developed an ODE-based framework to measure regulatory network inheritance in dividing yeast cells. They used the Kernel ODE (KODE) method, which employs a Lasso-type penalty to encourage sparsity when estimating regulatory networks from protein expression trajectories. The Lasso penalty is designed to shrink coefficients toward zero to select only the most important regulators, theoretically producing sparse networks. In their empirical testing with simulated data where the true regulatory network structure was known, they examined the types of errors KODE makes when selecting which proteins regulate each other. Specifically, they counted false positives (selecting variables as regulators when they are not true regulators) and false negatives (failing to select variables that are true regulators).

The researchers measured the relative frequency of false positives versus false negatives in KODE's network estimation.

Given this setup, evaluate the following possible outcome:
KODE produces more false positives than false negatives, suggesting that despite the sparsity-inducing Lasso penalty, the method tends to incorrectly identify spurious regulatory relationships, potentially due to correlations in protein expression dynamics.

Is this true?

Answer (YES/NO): YES